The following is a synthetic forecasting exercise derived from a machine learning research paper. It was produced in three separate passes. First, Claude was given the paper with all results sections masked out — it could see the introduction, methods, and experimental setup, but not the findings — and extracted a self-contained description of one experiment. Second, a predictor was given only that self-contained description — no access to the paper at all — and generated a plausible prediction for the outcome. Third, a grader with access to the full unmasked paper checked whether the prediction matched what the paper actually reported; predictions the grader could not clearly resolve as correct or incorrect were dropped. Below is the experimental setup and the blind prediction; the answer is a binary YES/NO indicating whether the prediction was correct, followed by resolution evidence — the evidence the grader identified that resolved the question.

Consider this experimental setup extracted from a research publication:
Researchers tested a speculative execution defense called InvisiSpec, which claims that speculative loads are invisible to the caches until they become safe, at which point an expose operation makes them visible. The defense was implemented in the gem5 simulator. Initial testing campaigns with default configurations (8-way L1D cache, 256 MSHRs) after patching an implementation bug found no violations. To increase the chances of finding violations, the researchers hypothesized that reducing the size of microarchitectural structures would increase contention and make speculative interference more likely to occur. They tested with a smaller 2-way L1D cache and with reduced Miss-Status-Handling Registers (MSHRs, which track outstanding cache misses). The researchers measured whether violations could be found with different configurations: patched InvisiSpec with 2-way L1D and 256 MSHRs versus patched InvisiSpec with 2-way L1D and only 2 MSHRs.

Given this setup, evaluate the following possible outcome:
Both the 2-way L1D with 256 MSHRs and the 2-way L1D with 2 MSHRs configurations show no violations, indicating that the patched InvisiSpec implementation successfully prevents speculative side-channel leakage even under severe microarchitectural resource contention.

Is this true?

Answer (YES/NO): NO